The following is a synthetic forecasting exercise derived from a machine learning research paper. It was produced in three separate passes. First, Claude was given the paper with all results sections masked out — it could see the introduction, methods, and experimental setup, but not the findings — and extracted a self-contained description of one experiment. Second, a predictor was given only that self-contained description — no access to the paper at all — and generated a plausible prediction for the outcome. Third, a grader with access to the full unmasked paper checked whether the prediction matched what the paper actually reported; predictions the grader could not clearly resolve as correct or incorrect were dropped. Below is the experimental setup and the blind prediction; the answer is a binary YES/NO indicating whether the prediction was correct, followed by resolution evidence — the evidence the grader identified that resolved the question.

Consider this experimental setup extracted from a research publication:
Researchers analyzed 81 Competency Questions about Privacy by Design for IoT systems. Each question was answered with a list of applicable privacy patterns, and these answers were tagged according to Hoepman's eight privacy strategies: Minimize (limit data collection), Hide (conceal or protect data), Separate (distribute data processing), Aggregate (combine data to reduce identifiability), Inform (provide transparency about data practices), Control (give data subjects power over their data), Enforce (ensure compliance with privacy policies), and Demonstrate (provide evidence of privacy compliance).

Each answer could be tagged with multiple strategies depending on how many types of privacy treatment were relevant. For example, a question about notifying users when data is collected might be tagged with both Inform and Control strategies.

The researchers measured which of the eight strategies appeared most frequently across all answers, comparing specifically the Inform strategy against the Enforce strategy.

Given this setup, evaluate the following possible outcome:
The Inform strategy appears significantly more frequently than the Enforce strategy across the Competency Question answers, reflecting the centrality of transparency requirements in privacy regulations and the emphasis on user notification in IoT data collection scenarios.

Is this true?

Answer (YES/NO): YES